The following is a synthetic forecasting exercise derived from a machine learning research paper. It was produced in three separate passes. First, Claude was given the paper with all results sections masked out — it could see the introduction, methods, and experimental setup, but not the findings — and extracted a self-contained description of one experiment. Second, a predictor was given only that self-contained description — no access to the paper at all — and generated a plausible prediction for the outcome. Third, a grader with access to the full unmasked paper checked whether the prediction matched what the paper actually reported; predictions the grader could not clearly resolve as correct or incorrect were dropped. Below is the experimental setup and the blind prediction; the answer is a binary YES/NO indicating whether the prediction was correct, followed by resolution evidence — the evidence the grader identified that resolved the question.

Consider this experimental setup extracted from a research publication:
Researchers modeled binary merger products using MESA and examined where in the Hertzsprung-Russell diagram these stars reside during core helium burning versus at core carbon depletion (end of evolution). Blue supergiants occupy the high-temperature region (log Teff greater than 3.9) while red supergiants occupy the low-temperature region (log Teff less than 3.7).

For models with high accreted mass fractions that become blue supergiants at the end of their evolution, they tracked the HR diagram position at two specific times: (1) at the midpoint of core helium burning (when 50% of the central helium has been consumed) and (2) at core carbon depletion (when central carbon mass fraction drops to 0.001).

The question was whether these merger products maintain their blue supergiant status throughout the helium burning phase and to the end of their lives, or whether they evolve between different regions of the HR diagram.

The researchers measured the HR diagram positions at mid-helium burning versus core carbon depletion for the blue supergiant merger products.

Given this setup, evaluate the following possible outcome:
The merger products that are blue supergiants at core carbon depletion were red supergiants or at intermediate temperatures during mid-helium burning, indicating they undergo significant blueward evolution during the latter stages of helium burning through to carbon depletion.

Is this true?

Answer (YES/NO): NO